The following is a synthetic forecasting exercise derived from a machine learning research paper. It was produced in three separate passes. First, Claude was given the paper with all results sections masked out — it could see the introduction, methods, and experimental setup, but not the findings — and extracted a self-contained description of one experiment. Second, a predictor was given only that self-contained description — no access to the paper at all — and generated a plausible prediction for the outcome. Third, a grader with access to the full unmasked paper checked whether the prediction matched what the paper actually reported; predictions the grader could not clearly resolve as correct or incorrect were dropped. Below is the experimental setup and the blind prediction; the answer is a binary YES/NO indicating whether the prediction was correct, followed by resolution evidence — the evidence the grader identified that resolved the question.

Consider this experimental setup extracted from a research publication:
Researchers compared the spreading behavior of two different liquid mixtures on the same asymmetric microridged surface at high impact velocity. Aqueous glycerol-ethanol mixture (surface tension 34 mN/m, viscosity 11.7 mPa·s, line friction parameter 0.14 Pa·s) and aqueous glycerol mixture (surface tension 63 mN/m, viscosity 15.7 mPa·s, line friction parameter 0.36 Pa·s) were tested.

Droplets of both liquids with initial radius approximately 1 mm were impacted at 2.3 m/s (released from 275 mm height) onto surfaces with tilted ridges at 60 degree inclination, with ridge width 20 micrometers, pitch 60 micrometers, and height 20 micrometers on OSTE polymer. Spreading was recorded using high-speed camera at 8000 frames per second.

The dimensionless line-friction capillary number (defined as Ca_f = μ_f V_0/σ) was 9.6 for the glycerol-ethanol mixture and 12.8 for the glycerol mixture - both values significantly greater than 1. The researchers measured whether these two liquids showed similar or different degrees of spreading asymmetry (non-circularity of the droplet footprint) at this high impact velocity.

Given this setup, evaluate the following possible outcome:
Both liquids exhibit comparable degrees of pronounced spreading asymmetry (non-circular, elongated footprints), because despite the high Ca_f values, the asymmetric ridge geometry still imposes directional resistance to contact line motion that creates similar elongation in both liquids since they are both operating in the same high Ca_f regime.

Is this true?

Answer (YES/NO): NO